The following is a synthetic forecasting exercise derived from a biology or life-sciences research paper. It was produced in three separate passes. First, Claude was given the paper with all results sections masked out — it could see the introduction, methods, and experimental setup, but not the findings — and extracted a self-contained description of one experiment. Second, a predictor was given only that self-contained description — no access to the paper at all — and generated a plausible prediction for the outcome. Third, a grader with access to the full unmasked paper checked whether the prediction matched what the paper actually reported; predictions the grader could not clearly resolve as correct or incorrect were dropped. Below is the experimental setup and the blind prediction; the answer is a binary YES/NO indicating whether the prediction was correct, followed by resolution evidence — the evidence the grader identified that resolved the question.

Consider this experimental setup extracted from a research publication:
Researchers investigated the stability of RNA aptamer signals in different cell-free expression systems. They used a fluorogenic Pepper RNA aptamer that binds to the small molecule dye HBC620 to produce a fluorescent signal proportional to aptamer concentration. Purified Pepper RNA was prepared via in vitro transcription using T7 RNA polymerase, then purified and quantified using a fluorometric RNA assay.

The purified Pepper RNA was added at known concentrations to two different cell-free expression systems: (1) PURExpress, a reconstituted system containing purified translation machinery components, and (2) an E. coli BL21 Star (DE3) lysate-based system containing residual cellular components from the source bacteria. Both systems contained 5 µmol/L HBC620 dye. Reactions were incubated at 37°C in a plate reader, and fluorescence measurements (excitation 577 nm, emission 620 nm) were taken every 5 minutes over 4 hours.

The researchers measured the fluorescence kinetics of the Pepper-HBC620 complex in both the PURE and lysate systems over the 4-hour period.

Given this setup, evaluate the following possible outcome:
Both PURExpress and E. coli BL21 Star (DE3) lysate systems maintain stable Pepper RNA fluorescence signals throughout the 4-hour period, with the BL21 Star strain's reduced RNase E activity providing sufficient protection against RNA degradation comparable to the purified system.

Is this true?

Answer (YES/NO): NO